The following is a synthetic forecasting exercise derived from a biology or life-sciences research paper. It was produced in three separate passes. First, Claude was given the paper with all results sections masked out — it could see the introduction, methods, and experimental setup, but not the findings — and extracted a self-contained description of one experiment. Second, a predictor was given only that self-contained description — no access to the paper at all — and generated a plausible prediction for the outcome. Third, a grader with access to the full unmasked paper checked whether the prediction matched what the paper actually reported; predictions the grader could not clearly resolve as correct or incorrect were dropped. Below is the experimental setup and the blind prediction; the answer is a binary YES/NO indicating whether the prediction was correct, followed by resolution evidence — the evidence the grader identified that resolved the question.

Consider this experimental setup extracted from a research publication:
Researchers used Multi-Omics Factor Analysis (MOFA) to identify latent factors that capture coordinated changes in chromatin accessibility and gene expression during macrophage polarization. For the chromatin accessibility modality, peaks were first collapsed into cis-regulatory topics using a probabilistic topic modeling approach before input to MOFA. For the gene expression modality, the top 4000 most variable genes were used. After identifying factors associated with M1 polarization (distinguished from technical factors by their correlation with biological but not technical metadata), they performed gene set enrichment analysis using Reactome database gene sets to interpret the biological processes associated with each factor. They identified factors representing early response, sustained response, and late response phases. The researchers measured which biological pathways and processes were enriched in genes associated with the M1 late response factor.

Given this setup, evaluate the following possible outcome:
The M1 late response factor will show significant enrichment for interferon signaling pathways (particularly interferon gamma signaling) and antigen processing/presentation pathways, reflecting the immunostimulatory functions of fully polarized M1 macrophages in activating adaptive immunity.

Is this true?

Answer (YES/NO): NO